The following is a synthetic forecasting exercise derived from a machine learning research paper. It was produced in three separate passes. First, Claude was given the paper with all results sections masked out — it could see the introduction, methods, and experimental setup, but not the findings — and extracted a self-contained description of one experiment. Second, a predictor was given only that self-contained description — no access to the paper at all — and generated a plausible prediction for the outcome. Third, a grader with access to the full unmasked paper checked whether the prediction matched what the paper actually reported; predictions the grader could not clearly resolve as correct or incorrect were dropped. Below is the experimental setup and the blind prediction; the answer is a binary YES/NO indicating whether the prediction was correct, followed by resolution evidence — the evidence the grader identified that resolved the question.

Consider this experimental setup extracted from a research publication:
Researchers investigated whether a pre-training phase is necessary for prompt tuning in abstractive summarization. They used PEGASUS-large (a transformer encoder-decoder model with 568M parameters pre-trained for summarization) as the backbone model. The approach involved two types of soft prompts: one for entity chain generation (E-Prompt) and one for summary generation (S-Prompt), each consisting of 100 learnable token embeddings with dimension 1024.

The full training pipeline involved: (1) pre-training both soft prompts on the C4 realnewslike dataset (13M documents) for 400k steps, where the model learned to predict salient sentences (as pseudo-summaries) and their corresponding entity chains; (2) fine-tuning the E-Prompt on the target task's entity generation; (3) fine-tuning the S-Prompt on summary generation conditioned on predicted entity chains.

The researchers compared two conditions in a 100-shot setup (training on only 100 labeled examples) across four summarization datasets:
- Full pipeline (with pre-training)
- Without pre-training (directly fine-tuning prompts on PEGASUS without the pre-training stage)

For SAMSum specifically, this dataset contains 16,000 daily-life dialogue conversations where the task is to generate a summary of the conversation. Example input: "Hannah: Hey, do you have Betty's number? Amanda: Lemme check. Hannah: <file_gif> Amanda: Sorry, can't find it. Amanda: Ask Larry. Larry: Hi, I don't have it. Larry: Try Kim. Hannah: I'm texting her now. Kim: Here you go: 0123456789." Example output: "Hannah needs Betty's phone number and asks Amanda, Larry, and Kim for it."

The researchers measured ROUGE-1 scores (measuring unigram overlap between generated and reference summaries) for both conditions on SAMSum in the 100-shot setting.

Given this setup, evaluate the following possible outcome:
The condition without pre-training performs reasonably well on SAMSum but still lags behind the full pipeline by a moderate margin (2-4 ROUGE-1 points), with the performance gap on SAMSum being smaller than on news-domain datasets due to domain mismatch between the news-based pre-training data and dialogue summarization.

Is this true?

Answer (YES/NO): NO